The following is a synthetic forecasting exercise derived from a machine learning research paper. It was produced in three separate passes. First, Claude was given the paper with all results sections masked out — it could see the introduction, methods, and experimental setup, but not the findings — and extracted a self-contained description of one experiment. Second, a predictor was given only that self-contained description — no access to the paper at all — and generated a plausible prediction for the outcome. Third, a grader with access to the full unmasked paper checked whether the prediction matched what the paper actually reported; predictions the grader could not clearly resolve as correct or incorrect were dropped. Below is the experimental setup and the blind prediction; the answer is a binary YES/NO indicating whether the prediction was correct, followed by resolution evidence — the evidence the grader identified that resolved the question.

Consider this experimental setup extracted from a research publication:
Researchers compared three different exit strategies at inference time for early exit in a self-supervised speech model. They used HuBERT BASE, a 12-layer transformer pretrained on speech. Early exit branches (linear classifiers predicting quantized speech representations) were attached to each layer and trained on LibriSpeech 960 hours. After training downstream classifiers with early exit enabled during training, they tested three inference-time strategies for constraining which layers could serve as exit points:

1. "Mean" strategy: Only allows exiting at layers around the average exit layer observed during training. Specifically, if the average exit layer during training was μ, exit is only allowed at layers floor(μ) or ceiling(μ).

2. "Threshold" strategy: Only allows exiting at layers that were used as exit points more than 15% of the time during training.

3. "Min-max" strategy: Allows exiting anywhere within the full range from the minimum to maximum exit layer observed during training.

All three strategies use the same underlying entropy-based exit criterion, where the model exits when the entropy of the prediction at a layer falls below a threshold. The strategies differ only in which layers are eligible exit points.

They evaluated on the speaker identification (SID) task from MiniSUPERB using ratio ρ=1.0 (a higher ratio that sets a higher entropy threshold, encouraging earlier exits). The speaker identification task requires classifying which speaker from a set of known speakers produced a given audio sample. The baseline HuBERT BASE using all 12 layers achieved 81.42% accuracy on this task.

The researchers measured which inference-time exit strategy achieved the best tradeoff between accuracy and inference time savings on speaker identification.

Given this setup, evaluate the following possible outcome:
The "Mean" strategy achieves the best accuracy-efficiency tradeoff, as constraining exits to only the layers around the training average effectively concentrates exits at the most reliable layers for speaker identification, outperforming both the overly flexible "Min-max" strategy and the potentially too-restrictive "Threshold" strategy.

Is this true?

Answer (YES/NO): NO